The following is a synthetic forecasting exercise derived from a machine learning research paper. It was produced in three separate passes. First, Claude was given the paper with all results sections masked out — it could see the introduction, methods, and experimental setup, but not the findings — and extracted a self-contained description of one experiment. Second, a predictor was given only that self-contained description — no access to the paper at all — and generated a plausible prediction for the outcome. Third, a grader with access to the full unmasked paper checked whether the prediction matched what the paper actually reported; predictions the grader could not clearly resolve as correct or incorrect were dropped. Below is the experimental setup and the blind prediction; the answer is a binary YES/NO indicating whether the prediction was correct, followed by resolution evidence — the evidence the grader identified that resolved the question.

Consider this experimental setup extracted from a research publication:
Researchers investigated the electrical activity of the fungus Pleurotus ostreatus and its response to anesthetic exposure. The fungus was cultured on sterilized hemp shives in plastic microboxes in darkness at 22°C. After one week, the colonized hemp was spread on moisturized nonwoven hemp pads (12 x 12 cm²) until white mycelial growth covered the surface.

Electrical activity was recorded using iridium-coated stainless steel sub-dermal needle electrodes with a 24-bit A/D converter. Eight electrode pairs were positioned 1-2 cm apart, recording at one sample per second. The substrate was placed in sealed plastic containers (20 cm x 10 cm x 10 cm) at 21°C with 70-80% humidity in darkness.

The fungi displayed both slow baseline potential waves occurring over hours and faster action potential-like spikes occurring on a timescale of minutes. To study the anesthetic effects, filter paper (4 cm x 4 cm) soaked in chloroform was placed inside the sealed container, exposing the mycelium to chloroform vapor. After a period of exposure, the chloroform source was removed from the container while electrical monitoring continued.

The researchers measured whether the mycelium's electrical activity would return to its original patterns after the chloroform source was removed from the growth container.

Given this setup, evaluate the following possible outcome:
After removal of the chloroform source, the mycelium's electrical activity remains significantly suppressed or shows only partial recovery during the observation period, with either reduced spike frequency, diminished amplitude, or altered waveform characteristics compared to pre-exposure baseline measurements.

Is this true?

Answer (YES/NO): YES